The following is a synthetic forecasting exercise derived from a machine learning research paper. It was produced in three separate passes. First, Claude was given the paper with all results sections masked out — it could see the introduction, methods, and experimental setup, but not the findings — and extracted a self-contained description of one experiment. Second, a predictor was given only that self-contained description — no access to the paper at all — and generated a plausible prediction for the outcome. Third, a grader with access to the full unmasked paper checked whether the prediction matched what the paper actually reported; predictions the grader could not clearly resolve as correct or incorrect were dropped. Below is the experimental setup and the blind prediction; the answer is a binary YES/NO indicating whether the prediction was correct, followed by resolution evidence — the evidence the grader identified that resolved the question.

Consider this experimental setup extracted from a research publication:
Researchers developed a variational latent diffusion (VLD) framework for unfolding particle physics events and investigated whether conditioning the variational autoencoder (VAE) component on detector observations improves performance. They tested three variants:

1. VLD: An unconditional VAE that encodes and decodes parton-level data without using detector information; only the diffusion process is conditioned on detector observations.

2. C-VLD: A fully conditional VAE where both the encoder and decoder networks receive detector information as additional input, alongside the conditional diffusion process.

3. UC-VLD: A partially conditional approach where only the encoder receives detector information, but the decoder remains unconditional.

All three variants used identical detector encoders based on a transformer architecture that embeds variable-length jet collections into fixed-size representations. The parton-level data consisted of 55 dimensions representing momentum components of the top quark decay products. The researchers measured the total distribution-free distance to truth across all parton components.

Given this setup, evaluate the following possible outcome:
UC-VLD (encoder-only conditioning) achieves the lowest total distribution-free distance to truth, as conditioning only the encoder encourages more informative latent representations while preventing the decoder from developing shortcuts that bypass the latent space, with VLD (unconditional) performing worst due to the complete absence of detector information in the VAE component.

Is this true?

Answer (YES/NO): NO